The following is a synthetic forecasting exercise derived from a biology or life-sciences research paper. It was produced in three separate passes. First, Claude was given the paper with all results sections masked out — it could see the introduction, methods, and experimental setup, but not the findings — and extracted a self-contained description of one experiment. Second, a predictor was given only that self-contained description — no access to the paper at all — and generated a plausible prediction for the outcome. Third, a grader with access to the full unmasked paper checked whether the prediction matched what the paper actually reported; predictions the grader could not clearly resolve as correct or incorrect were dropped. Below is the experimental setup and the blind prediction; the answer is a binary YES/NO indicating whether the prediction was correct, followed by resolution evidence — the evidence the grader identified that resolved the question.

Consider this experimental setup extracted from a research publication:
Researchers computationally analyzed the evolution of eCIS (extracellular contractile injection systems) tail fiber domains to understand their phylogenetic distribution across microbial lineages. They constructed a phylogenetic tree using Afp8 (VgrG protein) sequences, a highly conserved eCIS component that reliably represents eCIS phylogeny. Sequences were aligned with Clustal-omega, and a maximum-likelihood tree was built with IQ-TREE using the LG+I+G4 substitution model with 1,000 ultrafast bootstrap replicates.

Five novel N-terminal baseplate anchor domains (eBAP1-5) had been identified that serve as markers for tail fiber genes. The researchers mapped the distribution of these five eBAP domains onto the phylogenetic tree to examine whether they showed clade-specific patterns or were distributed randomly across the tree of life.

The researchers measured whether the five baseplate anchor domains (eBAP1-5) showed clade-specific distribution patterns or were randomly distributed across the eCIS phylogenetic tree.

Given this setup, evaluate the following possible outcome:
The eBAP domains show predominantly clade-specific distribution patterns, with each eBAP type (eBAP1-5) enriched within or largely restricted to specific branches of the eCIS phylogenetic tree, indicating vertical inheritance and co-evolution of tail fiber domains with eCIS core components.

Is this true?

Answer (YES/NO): NO